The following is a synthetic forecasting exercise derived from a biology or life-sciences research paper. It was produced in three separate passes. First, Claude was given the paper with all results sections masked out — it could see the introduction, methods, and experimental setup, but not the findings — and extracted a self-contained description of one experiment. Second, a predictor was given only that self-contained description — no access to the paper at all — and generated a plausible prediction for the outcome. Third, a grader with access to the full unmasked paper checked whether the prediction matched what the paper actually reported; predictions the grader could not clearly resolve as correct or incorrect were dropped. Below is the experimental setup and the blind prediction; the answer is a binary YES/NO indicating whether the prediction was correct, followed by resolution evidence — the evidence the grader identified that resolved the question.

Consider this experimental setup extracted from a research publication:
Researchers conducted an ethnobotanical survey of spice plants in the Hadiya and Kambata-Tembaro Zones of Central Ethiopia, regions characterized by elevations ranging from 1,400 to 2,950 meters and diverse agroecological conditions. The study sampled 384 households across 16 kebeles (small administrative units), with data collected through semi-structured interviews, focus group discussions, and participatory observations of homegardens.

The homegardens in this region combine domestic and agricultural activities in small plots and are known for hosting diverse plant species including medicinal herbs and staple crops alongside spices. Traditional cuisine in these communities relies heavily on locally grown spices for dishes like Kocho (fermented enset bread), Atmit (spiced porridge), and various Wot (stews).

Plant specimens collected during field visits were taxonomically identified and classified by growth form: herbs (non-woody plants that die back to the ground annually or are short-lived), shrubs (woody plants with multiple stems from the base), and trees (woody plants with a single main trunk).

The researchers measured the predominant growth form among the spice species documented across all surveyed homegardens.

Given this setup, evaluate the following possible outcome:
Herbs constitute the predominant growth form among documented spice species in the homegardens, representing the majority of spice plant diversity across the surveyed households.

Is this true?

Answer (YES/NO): YES